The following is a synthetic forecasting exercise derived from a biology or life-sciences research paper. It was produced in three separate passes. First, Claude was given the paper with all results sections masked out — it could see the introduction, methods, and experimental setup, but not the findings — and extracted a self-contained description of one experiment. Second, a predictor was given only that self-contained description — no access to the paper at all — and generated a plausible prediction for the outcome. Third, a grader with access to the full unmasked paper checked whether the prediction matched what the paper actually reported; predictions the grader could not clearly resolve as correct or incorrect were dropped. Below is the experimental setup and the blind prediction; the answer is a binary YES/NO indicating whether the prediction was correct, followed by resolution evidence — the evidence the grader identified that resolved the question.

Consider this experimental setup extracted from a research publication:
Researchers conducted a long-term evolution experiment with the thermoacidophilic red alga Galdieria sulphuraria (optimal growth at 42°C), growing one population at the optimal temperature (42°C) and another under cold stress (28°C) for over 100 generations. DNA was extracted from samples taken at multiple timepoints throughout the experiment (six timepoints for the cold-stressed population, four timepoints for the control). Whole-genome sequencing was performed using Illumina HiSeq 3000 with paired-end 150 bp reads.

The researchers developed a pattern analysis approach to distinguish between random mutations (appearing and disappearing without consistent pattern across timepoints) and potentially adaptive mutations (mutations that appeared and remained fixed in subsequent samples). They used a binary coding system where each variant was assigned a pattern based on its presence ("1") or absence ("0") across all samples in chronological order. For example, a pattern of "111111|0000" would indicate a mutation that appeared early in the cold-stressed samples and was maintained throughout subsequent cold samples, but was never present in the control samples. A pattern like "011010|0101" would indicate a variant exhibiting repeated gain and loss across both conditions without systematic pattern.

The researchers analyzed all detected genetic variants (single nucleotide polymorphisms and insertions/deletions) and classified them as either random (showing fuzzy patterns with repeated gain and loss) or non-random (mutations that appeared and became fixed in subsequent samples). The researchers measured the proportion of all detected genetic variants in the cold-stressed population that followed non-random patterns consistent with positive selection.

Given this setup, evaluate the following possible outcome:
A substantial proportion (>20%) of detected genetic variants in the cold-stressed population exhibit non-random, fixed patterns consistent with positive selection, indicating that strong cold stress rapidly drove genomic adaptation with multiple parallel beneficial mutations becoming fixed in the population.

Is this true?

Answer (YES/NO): NO